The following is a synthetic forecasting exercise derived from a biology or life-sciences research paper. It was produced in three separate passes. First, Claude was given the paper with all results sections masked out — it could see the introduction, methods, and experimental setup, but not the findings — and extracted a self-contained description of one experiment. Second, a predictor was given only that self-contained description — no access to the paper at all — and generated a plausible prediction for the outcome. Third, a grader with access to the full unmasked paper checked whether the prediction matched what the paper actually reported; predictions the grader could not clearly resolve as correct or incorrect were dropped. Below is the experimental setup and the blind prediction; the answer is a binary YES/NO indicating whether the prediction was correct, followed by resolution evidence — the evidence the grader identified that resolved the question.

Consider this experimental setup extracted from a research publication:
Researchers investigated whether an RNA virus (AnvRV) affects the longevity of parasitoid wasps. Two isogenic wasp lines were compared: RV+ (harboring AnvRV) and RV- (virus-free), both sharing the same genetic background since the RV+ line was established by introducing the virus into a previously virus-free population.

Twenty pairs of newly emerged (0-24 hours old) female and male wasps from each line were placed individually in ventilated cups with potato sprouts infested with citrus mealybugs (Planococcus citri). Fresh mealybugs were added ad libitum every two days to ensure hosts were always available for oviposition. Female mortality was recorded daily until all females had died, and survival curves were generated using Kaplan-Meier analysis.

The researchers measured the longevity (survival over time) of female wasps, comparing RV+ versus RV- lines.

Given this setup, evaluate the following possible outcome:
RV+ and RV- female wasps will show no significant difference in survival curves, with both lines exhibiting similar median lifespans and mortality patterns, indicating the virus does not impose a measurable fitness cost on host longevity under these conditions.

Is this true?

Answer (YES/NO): YES